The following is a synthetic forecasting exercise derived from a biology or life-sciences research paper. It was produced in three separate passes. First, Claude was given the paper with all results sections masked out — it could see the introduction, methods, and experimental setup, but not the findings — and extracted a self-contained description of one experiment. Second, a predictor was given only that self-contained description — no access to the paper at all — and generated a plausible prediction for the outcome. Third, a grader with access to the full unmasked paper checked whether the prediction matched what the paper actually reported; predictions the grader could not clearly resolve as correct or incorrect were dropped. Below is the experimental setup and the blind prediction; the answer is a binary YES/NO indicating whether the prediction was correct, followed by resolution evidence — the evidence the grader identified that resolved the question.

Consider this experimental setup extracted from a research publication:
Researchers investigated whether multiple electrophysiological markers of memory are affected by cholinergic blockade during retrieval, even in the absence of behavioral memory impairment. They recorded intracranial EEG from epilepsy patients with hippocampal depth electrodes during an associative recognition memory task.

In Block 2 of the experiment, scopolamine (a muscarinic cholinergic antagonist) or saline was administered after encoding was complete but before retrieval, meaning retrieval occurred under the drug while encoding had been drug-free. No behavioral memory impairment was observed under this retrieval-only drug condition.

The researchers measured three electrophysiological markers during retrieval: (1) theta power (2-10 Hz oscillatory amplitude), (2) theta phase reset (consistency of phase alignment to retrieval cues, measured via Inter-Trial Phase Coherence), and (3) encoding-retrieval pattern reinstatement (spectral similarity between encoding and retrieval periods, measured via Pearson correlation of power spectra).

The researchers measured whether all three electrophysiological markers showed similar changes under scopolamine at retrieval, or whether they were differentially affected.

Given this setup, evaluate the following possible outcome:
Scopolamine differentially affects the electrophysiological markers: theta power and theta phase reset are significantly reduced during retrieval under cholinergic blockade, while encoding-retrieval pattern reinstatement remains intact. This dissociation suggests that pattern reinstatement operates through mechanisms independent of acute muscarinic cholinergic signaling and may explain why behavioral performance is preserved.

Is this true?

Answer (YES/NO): NO